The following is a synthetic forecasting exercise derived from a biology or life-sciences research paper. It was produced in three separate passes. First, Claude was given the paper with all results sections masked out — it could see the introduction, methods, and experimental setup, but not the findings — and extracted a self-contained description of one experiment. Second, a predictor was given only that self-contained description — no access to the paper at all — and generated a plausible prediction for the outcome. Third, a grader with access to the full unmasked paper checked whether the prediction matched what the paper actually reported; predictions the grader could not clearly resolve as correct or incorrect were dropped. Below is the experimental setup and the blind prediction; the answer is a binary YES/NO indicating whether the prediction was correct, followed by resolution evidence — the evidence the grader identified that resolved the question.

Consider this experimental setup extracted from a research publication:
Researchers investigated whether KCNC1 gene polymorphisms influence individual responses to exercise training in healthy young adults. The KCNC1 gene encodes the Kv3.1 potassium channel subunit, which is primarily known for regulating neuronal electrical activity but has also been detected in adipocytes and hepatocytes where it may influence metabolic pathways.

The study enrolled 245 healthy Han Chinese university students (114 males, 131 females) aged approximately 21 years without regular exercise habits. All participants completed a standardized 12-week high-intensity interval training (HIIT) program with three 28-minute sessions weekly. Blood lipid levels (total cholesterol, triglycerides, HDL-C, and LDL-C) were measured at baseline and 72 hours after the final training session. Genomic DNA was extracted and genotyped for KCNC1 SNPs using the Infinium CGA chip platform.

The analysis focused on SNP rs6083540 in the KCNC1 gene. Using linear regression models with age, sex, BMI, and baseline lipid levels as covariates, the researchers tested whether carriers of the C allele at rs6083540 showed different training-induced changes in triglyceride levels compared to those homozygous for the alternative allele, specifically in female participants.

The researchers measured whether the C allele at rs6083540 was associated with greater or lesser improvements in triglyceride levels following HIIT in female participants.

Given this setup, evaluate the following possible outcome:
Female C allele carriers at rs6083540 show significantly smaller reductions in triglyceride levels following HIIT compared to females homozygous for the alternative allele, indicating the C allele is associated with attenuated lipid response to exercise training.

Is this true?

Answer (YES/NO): NO